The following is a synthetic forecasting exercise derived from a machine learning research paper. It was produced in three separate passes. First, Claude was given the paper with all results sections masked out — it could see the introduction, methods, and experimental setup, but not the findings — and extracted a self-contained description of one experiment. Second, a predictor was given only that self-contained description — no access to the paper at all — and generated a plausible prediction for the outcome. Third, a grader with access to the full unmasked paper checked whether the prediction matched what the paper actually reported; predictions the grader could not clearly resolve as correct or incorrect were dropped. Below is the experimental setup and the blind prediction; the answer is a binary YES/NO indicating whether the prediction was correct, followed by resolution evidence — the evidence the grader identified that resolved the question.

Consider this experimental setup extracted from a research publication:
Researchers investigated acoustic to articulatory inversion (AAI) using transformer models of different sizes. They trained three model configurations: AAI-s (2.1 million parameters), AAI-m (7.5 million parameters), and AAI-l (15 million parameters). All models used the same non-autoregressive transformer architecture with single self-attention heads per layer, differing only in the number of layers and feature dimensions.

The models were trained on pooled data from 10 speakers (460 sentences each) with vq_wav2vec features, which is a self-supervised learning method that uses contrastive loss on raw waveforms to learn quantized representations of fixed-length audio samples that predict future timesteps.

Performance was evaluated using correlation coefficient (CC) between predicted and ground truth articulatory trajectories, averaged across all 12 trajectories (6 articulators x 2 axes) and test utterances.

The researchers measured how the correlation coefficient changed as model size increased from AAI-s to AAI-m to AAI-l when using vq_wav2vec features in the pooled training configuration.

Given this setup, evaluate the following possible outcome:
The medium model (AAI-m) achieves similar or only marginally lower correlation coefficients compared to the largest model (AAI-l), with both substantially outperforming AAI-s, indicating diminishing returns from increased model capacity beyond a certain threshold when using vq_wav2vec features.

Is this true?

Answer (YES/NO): NO